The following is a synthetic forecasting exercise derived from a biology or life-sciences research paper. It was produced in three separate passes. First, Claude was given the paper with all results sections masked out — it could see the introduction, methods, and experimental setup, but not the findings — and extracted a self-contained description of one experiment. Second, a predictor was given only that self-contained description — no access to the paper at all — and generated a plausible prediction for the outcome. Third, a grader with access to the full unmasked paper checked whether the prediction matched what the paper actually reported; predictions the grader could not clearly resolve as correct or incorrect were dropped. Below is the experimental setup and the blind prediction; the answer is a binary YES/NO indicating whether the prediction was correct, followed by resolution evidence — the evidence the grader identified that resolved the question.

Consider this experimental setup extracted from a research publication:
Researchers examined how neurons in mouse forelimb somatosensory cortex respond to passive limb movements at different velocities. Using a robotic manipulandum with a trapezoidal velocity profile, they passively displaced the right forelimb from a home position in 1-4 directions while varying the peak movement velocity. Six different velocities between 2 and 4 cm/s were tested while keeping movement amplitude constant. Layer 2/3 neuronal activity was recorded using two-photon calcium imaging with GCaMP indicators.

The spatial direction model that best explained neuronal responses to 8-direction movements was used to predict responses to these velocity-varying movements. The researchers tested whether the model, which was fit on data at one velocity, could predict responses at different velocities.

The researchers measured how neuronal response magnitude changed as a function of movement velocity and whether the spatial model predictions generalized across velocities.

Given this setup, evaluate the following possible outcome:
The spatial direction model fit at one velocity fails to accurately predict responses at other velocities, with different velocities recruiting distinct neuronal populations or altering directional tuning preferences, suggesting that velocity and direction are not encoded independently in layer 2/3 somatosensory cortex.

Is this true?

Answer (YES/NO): NO